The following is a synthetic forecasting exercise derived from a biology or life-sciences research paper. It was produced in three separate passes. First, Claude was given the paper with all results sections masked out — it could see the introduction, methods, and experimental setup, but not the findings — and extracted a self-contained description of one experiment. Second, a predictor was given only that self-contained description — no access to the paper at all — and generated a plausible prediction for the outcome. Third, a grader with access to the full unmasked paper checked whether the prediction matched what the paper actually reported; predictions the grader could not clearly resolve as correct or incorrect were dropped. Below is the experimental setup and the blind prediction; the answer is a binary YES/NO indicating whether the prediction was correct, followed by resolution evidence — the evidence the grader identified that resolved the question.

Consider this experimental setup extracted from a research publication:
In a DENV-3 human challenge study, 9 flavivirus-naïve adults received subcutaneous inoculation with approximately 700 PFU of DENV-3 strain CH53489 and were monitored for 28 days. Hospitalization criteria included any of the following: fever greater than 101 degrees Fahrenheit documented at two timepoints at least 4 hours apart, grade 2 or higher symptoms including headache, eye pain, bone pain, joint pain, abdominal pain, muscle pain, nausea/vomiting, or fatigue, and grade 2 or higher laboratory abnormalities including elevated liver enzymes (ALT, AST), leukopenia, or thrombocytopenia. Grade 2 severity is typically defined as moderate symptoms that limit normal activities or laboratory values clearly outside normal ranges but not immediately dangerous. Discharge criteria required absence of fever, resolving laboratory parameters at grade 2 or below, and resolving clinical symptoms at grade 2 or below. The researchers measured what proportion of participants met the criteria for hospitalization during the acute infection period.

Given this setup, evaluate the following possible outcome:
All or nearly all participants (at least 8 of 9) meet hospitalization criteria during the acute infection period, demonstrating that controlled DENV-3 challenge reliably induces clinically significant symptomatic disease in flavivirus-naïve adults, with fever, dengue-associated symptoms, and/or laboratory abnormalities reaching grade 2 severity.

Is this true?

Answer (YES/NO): NO